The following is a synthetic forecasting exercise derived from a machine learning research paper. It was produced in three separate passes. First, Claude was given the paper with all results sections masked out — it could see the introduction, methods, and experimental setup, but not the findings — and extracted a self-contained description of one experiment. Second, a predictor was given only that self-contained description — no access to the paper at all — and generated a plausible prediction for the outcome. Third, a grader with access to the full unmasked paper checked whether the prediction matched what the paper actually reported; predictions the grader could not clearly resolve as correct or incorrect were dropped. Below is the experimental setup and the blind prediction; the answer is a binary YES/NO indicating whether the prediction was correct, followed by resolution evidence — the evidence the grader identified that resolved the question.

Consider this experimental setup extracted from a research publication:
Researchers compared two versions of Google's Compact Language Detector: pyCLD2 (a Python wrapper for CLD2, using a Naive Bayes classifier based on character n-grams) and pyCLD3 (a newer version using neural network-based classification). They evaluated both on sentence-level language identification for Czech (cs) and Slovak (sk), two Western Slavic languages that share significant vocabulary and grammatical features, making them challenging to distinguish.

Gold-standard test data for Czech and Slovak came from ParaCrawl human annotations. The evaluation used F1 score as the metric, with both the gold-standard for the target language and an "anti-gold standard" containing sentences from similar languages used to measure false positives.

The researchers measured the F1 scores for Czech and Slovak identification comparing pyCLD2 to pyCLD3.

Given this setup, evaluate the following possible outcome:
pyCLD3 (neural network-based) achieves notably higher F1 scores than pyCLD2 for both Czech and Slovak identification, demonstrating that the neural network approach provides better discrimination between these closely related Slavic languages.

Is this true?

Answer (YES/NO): NO